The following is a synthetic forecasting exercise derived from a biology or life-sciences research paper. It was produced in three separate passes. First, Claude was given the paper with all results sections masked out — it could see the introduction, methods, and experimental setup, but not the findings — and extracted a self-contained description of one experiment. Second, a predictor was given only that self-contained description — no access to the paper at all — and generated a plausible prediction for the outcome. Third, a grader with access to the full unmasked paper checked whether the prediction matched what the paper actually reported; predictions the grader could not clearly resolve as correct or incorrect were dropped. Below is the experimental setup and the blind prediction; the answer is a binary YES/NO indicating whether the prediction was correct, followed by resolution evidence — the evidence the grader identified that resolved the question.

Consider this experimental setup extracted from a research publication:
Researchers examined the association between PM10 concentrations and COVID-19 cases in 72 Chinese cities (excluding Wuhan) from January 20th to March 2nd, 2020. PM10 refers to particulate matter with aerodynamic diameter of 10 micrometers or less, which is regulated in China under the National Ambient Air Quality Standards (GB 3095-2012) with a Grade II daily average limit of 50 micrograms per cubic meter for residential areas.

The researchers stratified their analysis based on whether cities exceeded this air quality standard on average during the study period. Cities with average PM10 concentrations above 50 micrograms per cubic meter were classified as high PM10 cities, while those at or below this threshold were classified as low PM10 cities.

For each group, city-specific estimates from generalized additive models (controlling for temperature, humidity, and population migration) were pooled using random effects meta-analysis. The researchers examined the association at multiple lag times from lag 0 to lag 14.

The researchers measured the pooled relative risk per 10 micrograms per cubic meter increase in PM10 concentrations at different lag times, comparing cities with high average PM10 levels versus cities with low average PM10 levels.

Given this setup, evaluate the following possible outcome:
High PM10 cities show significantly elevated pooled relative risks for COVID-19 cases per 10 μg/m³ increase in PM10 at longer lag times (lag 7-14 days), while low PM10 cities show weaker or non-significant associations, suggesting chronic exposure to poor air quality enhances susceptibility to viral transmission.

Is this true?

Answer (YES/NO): NO